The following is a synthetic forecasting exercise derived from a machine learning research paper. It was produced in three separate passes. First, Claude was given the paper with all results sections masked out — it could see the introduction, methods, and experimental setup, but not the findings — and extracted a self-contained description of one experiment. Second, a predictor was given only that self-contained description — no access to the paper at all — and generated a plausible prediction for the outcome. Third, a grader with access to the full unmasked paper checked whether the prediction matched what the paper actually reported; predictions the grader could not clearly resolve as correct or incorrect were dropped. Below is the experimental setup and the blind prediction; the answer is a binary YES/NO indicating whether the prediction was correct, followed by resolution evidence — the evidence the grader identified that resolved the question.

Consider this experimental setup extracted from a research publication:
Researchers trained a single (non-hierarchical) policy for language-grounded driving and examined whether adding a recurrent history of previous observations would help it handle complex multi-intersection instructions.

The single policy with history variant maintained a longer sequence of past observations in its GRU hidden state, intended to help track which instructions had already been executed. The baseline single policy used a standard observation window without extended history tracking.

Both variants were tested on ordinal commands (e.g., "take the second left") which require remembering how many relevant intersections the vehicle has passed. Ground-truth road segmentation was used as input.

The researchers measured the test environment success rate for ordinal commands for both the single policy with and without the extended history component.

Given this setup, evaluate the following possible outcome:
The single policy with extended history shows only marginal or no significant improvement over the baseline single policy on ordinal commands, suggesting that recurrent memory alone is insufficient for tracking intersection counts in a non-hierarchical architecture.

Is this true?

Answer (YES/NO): YES